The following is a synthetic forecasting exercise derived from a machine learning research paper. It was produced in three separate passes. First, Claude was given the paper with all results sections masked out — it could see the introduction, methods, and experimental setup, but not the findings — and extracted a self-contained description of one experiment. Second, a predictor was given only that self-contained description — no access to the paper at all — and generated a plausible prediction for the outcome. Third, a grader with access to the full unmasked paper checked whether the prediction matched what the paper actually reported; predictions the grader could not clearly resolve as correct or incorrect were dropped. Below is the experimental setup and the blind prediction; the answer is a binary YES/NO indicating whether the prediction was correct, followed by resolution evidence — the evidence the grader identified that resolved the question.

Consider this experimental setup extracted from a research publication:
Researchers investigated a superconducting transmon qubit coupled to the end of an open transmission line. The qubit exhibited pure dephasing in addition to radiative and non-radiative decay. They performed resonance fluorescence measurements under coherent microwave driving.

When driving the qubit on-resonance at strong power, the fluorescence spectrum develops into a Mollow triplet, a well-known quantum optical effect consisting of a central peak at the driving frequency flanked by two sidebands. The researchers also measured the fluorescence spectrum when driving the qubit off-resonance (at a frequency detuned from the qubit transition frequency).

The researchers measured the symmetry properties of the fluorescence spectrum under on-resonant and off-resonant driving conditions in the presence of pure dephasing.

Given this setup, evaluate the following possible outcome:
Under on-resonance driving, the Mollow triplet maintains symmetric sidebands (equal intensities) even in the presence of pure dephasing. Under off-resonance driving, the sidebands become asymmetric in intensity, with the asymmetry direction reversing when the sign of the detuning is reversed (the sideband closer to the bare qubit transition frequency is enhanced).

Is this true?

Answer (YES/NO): YES